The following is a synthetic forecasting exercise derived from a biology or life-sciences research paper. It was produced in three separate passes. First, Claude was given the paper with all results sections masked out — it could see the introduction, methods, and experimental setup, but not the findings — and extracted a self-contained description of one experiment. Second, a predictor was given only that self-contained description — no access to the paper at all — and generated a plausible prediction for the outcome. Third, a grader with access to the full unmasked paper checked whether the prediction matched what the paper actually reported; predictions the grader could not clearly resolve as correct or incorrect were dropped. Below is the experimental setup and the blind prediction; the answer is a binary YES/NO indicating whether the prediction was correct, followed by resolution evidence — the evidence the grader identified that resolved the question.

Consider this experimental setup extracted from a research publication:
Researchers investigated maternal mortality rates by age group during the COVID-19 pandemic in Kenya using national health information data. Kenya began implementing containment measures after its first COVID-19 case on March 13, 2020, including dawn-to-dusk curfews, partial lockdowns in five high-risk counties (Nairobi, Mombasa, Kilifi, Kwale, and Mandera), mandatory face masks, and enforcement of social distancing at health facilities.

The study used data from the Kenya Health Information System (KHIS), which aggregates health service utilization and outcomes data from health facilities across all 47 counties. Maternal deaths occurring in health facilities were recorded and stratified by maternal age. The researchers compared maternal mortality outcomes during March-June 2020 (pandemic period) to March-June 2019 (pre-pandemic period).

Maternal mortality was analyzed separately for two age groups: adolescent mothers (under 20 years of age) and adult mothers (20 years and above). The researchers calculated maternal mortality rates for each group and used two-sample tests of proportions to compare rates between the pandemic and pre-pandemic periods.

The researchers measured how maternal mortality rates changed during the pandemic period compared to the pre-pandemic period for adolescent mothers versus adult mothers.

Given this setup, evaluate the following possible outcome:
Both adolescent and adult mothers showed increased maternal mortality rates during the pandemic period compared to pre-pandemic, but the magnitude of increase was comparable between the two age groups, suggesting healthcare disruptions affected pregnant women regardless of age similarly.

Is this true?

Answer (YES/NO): NO